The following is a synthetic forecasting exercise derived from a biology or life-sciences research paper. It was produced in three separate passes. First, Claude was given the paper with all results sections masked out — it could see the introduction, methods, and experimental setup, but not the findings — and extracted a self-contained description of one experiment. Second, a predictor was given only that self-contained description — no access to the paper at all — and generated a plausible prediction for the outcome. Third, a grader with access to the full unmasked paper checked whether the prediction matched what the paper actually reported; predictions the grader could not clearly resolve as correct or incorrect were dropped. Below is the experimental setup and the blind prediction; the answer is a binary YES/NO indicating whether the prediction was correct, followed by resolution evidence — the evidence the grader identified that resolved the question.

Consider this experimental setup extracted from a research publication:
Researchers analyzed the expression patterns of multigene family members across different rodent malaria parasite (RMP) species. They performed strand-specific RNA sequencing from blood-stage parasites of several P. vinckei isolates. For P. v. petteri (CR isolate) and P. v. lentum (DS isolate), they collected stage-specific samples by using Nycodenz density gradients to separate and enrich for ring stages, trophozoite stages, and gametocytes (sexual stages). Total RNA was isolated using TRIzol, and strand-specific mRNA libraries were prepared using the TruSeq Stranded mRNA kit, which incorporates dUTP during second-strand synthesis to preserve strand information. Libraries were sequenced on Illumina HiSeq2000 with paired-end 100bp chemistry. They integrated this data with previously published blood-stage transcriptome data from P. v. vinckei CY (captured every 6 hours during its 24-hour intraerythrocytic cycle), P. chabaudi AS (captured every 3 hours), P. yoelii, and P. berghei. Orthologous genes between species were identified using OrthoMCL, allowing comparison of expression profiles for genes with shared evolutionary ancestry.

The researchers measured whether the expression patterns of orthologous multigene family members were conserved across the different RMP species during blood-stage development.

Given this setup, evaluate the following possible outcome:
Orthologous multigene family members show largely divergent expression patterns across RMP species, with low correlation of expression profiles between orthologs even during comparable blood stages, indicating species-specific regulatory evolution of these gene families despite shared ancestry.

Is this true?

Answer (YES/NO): NO